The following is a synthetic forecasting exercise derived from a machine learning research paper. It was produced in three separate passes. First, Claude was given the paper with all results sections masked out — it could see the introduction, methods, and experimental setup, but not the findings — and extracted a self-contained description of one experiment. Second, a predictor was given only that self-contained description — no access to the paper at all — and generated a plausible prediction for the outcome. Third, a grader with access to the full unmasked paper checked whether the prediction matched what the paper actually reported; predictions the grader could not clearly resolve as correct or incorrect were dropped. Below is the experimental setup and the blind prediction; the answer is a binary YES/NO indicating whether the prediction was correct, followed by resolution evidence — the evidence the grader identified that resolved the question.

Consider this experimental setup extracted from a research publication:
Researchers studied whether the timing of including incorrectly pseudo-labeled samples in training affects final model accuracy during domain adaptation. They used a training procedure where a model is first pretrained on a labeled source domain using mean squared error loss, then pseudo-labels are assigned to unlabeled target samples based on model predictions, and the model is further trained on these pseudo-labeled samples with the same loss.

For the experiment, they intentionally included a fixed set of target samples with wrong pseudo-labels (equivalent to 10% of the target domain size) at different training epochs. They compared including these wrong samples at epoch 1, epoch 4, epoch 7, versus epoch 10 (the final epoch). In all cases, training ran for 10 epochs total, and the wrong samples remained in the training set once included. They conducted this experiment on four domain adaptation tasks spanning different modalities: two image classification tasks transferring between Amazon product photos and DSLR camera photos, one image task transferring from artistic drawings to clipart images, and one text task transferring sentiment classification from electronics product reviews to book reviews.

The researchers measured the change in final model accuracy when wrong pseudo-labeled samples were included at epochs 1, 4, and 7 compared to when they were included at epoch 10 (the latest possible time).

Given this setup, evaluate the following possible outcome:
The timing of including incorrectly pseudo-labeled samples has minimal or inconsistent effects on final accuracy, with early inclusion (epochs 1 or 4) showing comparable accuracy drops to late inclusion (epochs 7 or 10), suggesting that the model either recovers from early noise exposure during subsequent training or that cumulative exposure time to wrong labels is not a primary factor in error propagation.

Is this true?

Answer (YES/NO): NO